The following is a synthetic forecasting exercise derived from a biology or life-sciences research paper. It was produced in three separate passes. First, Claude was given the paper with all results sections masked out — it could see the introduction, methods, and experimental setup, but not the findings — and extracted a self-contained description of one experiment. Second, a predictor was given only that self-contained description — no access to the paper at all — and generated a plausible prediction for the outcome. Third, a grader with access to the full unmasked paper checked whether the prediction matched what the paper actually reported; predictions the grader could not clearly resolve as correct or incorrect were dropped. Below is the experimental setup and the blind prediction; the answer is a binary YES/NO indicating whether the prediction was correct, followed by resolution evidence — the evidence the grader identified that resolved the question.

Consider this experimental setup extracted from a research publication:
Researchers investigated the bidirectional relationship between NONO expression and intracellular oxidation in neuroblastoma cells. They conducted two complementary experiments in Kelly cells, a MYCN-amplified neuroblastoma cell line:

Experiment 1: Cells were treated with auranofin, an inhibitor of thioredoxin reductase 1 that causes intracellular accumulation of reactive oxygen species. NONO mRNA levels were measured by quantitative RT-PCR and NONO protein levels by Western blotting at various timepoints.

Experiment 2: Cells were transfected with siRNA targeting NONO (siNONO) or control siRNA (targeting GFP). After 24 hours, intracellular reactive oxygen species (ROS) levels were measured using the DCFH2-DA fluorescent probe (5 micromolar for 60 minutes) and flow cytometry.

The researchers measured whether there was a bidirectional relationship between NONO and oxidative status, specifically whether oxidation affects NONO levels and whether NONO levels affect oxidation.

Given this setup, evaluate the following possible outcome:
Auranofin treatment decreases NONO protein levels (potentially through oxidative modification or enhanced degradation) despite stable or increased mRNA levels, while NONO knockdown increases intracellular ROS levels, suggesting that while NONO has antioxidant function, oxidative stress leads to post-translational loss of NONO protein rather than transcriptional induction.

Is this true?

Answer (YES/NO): NO